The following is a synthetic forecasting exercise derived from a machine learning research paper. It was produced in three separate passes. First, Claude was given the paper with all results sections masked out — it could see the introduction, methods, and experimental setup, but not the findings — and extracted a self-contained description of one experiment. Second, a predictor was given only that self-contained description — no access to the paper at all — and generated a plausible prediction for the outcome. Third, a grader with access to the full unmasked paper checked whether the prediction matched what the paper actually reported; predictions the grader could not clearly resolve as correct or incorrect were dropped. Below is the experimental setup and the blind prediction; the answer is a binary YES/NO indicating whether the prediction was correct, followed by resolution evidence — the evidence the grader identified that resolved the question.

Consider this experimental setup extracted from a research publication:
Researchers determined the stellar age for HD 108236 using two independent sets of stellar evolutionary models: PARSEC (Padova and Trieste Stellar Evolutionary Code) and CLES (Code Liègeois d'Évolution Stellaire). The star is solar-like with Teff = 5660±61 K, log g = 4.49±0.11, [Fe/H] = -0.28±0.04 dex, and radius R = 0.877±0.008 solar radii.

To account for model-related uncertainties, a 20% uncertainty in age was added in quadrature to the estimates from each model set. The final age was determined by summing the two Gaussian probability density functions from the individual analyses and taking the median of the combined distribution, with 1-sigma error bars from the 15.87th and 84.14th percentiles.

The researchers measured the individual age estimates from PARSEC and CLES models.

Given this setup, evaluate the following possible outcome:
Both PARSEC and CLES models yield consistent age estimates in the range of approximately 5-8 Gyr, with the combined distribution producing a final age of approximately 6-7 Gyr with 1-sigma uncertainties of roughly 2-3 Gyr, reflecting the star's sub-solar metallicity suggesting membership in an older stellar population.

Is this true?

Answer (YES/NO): NO